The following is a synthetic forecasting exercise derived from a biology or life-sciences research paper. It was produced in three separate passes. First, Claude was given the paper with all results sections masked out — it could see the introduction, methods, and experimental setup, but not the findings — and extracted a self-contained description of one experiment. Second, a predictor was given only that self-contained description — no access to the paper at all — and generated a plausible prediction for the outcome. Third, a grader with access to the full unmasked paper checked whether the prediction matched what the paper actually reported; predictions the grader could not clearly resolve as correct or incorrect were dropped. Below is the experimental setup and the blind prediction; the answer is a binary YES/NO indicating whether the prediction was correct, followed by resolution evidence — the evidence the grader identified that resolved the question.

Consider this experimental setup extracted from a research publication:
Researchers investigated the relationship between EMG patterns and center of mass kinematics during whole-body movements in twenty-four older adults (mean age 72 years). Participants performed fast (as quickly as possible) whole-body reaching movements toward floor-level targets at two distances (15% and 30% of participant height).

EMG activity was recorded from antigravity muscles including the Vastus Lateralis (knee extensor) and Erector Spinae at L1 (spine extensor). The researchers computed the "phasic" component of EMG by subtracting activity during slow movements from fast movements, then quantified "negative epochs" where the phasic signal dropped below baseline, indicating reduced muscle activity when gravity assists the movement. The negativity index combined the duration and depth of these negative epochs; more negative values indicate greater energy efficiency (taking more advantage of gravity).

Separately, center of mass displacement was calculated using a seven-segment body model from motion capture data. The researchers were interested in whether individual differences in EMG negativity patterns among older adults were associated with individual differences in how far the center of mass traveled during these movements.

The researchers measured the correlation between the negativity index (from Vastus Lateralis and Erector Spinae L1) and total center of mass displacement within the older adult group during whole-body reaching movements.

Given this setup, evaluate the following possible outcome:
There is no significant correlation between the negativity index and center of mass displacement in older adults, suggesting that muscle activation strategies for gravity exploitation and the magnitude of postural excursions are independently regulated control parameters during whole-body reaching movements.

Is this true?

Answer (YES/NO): NO